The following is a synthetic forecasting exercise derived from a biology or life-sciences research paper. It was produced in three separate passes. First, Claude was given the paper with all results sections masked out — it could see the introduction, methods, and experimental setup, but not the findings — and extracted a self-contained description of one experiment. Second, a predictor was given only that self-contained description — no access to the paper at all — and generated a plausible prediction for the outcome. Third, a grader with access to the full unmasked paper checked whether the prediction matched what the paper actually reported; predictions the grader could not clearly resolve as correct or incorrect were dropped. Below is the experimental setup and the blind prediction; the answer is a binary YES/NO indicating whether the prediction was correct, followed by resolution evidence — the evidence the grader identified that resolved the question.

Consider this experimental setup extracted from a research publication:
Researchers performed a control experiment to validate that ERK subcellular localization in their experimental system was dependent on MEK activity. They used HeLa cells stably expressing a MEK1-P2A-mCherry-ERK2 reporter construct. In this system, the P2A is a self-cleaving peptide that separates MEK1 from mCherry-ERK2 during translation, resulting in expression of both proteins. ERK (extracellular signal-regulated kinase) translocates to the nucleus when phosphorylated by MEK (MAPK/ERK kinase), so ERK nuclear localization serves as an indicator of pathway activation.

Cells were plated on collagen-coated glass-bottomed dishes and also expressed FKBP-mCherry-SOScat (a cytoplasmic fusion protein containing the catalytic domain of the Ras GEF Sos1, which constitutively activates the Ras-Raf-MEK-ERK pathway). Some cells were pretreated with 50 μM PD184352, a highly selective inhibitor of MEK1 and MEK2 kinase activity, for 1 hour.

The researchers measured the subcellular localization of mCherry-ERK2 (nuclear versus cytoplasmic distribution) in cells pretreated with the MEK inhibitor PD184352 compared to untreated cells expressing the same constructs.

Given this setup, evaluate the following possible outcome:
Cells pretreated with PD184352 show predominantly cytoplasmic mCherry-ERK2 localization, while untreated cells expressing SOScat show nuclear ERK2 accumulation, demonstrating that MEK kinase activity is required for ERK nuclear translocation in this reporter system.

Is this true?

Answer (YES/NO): YES